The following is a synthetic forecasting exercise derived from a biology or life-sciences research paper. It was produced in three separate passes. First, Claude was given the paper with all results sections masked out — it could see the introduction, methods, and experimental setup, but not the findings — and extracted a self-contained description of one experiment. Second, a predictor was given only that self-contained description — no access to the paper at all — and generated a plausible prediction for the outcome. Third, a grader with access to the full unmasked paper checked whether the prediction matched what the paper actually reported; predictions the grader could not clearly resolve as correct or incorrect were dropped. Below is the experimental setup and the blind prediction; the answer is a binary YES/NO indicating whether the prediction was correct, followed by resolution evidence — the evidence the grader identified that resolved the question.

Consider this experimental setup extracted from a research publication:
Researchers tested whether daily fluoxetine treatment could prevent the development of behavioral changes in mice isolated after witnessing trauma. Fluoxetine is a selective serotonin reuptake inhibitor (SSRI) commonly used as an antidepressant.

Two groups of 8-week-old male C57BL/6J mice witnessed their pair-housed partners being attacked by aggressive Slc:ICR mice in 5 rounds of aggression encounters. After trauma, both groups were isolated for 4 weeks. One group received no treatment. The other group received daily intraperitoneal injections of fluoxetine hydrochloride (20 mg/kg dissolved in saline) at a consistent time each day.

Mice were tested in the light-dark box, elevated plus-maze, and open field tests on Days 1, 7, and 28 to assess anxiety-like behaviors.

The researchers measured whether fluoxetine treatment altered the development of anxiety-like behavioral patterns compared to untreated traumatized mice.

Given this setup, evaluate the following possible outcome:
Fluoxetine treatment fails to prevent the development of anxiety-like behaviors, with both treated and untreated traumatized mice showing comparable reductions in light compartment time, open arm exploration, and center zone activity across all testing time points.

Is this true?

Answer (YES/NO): NO